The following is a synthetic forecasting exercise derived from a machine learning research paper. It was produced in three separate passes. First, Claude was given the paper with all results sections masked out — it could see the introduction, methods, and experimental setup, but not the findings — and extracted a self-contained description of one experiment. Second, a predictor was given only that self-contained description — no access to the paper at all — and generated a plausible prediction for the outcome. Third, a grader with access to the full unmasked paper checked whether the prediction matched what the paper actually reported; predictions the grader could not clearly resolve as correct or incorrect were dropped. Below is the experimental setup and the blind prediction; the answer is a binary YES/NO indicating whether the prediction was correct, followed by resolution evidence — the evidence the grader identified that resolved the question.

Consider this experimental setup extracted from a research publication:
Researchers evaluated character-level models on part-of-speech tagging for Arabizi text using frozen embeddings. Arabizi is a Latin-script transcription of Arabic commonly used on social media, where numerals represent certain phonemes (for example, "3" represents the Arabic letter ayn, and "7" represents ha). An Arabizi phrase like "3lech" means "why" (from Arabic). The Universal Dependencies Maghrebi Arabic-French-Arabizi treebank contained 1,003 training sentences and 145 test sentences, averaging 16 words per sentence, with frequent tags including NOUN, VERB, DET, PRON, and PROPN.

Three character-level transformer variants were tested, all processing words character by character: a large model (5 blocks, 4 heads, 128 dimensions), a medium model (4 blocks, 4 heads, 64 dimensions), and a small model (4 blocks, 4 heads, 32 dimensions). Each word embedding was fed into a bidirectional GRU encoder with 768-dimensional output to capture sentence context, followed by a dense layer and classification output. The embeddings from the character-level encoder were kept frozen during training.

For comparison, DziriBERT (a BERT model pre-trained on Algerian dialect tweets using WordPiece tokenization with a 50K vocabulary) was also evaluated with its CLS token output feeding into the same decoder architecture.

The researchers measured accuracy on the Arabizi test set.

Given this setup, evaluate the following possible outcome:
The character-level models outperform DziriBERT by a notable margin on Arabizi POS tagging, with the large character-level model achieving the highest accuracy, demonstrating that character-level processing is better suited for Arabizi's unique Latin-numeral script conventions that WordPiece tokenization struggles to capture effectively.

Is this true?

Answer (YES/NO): NO